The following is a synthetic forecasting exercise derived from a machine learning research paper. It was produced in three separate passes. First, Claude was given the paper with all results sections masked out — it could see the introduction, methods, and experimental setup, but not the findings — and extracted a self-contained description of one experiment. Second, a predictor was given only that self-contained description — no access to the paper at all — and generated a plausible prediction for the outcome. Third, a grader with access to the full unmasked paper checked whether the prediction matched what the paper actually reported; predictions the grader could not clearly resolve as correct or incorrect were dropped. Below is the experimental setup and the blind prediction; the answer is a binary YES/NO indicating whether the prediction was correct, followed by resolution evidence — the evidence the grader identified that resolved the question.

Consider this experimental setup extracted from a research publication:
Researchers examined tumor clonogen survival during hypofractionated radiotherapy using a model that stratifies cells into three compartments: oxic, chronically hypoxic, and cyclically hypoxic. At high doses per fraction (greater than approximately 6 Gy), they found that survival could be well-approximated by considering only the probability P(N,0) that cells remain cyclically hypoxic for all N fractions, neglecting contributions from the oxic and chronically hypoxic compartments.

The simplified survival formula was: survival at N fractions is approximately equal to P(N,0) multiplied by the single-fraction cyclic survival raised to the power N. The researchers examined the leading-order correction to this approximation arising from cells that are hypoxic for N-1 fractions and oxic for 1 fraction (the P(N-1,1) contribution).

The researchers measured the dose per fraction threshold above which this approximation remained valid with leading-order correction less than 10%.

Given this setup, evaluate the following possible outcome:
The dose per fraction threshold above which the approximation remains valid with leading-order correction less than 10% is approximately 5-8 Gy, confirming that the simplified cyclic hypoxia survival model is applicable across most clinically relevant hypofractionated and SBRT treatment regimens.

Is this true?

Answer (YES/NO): YES